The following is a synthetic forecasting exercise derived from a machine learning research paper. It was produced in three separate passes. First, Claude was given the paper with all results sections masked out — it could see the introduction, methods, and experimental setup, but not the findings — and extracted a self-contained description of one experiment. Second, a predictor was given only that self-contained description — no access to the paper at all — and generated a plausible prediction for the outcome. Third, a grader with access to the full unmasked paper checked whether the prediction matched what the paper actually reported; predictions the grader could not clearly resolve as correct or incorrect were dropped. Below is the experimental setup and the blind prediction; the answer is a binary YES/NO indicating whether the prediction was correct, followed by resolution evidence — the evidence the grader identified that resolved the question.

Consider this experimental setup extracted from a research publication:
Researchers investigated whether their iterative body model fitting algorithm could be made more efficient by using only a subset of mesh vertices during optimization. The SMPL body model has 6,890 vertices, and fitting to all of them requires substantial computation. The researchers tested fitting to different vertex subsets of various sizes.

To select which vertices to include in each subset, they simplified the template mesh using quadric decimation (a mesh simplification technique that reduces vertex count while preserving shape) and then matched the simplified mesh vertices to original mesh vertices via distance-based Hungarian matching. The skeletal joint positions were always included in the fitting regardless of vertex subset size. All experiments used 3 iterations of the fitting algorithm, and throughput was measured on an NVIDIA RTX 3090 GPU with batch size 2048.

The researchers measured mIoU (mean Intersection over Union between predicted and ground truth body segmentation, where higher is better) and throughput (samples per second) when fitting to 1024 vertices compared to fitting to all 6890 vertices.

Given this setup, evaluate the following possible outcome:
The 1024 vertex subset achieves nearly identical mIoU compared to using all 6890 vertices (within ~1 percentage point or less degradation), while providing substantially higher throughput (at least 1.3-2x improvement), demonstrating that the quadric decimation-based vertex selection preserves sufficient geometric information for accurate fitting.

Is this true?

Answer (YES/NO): YES